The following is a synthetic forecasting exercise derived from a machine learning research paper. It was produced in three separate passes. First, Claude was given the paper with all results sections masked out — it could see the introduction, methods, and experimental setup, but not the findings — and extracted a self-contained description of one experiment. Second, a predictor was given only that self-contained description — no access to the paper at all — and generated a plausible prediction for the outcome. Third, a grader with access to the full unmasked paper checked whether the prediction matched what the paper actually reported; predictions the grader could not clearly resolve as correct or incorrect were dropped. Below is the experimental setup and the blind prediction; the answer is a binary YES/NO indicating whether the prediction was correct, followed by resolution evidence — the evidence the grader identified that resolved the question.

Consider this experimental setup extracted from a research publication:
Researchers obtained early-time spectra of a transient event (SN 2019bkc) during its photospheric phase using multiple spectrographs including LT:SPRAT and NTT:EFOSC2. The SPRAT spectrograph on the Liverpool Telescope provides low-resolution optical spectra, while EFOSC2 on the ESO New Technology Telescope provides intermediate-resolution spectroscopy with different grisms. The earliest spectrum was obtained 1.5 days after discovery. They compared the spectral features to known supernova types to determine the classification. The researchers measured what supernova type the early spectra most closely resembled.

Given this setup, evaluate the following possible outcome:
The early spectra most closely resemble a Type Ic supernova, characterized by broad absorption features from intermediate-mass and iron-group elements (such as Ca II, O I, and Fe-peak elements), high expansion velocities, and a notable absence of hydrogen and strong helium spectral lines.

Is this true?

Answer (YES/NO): YES